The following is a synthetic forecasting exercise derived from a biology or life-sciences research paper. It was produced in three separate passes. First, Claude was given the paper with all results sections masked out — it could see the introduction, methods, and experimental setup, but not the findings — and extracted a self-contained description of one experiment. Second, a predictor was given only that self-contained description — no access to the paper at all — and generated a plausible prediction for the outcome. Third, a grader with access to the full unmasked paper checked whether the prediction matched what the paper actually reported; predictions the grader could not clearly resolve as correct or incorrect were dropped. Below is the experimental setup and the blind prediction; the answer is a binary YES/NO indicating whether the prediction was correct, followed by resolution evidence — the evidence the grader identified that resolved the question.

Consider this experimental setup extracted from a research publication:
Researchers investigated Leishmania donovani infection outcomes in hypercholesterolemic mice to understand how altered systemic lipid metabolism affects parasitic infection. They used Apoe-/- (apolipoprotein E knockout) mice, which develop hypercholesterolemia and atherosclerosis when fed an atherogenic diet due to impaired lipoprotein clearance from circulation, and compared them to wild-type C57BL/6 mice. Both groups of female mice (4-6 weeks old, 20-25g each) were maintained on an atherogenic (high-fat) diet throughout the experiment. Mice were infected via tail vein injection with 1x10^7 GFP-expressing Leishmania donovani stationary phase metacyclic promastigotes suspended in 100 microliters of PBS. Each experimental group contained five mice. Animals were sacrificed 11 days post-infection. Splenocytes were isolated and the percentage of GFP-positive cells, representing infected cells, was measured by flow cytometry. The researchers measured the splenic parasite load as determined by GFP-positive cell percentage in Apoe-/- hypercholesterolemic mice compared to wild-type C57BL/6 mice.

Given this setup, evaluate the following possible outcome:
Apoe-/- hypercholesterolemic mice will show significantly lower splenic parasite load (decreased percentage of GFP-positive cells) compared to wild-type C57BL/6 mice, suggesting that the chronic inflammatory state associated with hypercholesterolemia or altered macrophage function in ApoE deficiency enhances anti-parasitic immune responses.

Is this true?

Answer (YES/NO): NO